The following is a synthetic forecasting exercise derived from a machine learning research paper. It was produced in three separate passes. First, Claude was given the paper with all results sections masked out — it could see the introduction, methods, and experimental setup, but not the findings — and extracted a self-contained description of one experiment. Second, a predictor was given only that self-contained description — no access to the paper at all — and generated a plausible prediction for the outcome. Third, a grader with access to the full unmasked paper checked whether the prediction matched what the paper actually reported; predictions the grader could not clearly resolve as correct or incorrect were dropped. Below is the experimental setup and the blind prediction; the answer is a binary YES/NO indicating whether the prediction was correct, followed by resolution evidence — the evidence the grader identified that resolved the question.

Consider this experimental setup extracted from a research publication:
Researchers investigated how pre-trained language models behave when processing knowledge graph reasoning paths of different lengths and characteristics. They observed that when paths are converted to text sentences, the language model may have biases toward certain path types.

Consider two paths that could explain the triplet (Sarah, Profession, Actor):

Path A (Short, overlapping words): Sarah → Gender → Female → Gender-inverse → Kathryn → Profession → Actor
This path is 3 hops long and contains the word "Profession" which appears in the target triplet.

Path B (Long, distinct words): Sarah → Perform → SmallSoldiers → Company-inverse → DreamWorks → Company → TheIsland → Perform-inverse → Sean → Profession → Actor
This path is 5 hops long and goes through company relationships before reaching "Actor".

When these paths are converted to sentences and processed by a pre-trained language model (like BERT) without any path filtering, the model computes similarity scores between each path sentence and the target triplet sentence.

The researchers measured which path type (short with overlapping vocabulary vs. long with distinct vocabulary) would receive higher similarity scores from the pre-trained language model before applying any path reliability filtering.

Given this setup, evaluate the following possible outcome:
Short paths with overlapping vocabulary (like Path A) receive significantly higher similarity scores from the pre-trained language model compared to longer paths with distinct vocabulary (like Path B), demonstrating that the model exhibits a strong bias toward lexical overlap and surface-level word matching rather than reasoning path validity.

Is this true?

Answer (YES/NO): YES